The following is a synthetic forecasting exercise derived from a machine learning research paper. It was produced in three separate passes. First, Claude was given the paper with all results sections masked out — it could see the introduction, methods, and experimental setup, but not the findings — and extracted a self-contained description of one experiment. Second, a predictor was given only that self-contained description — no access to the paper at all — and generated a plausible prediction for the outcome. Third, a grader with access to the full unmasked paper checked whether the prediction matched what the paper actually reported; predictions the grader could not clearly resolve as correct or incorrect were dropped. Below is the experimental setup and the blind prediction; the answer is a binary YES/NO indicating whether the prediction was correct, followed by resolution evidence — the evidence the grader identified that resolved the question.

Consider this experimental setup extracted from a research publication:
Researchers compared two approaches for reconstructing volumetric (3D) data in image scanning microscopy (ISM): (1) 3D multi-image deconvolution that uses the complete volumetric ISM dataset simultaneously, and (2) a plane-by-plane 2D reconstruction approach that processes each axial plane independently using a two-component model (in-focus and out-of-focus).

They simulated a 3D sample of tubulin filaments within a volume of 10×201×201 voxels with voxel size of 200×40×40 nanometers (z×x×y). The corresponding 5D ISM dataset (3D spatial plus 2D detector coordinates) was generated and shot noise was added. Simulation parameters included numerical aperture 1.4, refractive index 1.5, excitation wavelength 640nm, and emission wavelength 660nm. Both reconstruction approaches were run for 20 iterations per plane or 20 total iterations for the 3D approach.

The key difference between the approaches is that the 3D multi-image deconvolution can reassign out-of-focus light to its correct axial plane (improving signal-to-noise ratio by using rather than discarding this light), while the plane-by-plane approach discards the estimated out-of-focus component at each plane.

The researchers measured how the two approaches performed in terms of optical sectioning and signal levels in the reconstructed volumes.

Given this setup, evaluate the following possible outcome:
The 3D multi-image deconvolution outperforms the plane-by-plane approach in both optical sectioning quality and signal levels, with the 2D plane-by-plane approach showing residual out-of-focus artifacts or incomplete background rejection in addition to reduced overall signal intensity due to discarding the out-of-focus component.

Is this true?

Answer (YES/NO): NO